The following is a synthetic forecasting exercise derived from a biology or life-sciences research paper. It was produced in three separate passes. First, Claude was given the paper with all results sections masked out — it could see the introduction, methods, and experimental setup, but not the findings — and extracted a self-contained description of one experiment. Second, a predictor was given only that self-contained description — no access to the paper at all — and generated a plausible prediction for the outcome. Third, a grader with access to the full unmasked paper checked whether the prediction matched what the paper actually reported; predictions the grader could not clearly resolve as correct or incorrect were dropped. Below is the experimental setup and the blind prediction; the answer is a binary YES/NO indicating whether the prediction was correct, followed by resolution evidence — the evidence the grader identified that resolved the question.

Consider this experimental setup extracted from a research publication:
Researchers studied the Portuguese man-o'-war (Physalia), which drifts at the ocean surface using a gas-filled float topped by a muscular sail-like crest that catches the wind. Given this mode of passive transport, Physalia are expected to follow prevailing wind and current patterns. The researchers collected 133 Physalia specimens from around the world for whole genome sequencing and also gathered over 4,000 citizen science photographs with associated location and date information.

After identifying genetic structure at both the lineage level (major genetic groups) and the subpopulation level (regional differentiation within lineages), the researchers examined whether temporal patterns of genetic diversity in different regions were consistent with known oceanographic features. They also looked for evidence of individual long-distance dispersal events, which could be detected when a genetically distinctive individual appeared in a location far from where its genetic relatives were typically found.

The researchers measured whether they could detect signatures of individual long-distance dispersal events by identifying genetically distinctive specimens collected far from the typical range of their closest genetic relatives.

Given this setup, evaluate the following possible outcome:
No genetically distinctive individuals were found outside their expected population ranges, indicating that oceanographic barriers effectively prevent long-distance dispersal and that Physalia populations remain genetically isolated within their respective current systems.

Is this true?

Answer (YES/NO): NO